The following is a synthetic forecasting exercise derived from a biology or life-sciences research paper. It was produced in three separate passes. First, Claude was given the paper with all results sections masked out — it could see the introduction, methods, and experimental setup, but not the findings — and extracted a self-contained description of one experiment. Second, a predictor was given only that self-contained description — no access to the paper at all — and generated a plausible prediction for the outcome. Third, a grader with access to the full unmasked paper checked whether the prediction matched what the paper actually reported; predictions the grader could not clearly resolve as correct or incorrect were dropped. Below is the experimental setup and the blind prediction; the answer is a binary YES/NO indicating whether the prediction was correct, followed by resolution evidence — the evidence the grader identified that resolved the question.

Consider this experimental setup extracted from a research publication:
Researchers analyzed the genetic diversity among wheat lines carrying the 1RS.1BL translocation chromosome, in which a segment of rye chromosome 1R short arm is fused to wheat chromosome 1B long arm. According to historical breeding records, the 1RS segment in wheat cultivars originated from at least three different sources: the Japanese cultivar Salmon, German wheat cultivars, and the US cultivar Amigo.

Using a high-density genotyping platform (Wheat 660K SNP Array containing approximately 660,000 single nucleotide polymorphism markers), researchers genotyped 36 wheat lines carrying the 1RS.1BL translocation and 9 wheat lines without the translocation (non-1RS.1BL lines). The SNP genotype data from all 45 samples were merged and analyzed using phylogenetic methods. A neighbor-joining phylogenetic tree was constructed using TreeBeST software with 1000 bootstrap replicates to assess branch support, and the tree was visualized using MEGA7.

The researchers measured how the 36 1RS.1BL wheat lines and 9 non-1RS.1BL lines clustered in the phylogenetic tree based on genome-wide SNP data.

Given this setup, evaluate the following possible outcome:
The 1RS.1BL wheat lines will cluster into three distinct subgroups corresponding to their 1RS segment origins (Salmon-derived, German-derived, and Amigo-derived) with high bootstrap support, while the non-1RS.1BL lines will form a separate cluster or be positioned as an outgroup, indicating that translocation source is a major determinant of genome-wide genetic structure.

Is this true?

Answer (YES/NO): NO